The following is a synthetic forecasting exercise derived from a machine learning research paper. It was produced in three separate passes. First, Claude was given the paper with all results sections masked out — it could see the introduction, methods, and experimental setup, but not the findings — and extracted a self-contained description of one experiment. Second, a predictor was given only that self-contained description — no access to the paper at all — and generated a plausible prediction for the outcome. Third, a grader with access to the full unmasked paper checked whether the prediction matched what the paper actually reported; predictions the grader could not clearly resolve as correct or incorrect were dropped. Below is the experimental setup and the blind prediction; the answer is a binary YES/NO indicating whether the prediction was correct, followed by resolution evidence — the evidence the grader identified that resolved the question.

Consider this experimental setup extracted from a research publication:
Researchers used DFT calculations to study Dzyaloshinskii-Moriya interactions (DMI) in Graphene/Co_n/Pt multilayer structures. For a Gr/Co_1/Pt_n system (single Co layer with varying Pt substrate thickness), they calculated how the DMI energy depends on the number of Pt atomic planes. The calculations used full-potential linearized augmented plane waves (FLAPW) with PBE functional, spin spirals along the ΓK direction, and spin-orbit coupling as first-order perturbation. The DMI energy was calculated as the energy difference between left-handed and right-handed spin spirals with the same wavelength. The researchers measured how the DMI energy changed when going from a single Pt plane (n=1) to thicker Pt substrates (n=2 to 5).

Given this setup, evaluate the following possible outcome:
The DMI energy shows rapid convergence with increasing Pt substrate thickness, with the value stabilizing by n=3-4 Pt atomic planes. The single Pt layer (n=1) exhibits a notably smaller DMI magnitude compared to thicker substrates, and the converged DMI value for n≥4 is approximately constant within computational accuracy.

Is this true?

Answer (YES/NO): NO